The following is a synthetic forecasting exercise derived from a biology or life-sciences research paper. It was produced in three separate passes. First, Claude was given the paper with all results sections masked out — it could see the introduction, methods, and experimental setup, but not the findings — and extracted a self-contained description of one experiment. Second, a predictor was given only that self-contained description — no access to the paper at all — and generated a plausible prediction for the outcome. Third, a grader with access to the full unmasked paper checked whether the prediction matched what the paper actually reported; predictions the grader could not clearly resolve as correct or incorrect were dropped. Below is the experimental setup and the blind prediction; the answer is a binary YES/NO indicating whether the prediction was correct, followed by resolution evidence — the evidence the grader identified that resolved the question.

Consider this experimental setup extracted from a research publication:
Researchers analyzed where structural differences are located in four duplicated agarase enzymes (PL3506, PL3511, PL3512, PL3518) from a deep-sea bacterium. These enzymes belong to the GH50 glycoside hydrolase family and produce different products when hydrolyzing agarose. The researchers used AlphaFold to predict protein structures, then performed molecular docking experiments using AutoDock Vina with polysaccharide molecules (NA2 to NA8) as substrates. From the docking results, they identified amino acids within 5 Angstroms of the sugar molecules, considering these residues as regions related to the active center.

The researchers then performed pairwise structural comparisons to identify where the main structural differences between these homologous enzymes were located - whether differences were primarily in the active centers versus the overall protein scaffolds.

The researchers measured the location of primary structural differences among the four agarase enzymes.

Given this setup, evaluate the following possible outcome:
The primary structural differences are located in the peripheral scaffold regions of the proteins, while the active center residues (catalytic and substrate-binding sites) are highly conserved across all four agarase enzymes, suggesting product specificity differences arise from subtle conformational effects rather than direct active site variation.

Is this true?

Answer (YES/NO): NO